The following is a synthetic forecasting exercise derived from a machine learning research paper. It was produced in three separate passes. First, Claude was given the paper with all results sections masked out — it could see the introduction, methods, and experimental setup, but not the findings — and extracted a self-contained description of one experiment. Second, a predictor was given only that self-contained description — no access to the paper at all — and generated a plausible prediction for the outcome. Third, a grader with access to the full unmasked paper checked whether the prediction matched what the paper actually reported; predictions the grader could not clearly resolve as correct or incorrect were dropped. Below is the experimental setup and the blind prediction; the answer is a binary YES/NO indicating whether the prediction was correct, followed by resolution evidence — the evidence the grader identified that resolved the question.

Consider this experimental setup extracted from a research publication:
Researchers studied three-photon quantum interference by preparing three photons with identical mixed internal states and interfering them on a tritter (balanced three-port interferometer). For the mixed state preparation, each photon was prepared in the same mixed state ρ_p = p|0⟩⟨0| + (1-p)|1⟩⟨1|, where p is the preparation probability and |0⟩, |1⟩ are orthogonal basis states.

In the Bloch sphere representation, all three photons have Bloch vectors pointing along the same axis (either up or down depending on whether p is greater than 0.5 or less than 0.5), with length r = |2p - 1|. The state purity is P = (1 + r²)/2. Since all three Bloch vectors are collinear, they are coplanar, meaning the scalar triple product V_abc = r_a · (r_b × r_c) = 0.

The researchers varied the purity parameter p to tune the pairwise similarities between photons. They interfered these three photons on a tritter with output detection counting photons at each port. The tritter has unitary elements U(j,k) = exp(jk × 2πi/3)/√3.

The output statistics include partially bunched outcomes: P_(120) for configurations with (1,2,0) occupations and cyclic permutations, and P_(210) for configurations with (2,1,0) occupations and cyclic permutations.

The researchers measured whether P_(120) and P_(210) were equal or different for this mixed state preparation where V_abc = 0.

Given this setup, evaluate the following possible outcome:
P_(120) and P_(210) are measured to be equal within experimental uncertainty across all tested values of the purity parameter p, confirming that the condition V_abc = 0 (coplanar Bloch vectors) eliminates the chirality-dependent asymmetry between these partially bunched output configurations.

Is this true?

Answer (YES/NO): YES